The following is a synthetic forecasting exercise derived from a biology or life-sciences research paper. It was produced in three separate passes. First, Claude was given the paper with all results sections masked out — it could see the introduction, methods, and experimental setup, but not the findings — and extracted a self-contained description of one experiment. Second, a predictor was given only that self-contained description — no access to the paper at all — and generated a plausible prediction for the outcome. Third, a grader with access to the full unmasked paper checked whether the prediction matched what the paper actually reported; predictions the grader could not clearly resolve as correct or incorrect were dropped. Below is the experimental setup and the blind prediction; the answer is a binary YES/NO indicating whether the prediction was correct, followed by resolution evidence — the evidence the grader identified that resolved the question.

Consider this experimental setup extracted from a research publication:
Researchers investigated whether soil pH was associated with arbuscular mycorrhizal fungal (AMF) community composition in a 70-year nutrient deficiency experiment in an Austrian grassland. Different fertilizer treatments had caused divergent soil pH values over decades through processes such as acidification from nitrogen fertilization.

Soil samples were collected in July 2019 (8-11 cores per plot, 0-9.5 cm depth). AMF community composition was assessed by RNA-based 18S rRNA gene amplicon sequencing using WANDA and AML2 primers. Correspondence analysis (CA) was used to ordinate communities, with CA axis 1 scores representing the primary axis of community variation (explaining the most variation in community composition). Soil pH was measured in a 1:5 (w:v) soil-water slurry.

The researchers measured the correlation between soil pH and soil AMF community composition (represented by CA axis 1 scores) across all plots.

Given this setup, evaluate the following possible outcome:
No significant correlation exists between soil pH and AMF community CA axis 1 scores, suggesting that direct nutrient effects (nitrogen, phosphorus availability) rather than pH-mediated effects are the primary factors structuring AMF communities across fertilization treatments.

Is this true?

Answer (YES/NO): NO